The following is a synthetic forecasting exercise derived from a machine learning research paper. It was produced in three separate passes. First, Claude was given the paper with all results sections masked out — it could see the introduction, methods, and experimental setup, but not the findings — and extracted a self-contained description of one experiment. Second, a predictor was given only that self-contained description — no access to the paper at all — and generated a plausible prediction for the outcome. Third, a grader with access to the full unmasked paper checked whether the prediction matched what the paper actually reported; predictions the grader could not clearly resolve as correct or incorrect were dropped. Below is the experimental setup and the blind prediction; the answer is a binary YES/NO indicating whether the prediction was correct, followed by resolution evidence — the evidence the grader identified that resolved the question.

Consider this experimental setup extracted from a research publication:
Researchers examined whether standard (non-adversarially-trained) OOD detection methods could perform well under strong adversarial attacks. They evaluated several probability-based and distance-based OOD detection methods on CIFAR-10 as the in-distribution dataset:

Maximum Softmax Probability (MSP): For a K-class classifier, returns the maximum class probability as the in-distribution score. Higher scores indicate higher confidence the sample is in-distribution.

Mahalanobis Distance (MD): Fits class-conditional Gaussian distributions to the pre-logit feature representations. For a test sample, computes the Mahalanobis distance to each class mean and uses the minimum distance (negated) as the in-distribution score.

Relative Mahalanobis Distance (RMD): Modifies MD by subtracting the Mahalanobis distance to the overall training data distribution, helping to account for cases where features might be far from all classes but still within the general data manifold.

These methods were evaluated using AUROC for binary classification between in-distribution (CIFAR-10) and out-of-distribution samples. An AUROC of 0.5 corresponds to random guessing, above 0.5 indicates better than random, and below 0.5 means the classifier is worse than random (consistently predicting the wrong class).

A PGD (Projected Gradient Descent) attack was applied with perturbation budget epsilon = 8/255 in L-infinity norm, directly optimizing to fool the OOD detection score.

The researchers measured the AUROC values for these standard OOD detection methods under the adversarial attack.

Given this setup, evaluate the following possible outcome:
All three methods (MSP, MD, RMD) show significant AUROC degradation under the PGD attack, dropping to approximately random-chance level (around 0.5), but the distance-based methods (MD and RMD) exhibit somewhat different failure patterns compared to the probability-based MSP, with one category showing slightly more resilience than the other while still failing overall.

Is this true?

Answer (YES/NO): NO